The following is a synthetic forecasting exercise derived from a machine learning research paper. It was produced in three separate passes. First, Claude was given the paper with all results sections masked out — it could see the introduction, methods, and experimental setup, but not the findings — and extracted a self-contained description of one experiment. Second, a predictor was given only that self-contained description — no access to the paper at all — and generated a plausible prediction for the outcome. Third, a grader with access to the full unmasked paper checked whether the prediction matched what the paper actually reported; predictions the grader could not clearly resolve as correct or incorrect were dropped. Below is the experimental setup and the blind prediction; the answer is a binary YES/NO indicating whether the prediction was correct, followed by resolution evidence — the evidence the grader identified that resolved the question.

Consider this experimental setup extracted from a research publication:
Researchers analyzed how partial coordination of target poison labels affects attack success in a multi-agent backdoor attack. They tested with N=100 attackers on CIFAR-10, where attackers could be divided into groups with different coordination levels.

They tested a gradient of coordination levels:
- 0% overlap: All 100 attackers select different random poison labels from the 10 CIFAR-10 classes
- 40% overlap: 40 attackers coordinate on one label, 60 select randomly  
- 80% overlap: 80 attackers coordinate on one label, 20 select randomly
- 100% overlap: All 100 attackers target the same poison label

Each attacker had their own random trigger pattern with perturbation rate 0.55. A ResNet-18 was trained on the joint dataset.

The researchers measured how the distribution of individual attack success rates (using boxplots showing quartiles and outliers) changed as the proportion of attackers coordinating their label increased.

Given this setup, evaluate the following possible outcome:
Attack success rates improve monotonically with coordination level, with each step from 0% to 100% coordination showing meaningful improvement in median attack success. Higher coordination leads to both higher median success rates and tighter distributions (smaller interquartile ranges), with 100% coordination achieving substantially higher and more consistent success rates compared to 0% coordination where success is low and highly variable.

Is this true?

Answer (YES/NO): NO